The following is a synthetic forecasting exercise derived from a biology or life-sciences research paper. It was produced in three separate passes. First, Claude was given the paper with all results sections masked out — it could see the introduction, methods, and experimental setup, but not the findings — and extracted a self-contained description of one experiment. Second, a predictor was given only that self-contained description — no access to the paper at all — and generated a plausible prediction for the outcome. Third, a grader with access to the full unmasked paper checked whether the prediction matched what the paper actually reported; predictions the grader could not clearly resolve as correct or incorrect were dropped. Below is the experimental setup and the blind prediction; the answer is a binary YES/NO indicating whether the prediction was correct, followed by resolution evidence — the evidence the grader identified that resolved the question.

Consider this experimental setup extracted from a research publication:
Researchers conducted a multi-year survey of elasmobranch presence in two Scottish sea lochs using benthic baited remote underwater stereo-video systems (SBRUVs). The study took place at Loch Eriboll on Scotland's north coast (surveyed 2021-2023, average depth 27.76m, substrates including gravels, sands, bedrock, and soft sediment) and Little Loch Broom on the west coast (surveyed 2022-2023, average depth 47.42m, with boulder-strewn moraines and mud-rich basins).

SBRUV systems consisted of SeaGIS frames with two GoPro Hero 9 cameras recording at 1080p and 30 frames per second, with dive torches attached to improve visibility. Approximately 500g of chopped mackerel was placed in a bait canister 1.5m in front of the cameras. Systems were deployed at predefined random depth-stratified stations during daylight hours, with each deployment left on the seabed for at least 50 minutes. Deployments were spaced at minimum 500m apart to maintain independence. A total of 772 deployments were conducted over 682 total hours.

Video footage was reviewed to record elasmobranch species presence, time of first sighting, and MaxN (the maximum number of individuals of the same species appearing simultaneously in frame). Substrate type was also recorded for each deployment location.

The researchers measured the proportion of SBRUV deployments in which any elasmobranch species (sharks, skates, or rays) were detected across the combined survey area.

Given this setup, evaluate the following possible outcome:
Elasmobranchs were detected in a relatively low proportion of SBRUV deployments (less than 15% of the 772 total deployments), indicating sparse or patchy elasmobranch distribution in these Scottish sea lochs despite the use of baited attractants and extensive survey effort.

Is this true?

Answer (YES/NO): NO